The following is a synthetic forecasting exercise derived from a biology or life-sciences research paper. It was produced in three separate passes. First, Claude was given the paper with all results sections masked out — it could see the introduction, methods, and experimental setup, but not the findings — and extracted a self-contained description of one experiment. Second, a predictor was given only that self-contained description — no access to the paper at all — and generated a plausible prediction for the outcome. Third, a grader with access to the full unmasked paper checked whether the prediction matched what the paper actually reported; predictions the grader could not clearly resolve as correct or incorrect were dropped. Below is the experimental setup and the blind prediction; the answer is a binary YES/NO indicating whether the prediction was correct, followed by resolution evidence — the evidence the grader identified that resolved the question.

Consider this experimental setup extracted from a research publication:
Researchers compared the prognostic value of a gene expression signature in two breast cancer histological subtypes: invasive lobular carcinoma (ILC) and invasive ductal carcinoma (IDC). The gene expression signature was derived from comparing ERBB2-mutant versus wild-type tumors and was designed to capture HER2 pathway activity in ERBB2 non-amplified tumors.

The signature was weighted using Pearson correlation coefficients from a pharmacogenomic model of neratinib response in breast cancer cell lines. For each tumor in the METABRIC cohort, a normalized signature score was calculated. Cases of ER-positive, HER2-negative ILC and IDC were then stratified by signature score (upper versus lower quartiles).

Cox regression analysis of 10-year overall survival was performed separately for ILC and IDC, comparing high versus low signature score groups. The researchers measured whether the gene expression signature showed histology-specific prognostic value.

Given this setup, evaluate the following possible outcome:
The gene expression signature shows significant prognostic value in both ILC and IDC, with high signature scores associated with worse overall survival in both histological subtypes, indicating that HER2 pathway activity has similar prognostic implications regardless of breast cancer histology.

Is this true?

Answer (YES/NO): NO